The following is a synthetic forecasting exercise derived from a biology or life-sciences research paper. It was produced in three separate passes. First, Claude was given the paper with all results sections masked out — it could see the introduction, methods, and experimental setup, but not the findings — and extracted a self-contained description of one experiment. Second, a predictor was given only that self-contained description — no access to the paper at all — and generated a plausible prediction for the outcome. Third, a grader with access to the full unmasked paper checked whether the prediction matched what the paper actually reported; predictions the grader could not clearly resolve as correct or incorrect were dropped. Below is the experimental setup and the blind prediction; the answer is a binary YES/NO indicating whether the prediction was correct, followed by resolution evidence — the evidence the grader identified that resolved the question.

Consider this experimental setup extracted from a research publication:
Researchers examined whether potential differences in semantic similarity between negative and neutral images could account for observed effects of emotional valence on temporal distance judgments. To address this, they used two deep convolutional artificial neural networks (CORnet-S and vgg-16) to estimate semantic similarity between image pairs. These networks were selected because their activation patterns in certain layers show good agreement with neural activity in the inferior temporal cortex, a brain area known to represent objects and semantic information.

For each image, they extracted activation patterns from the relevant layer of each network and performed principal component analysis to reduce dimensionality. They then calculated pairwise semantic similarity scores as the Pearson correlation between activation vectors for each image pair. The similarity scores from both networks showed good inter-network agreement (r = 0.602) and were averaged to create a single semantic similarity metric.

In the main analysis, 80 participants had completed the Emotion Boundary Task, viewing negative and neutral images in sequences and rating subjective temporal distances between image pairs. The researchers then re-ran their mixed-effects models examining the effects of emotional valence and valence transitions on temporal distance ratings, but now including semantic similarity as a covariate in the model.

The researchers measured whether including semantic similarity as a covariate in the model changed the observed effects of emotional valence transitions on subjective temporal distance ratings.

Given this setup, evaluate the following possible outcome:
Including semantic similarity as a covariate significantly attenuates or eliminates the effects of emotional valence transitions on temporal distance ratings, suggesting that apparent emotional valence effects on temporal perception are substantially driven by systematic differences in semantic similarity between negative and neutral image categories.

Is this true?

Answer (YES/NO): NO